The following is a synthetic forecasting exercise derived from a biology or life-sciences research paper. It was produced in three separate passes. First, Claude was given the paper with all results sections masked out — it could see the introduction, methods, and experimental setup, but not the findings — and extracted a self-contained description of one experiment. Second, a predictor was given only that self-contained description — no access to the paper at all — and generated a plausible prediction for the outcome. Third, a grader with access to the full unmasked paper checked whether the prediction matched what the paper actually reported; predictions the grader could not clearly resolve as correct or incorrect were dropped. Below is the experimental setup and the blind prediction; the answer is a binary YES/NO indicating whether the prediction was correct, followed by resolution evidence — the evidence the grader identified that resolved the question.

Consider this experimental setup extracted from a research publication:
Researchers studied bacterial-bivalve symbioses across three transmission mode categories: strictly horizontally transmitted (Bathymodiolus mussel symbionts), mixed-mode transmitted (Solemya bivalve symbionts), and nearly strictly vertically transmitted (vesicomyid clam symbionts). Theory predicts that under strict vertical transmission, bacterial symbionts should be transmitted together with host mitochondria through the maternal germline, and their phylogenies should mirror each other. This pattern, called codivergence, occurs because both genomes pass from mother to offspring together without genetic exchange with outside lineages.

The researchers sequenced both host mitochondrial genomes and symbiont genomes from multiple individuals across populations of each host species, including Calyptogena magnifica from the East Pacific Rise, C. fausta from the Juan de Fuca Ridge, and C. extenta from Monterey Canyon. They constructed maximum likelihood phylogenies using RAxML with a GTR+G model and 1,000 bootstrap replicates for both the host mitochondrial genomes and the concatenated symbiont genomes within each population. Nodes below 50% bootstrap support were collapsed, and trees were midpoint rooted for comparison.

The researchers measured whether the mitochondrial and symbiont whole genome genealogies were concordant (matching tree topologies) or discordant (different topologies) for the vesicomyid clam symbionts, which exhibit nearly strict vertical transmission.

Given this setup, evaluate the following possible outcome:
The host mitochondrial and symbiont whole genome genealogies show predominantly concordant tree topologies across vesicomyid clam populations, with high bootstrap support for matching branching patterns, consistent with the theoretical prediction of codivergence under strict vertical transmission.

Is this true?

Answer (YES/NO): NO